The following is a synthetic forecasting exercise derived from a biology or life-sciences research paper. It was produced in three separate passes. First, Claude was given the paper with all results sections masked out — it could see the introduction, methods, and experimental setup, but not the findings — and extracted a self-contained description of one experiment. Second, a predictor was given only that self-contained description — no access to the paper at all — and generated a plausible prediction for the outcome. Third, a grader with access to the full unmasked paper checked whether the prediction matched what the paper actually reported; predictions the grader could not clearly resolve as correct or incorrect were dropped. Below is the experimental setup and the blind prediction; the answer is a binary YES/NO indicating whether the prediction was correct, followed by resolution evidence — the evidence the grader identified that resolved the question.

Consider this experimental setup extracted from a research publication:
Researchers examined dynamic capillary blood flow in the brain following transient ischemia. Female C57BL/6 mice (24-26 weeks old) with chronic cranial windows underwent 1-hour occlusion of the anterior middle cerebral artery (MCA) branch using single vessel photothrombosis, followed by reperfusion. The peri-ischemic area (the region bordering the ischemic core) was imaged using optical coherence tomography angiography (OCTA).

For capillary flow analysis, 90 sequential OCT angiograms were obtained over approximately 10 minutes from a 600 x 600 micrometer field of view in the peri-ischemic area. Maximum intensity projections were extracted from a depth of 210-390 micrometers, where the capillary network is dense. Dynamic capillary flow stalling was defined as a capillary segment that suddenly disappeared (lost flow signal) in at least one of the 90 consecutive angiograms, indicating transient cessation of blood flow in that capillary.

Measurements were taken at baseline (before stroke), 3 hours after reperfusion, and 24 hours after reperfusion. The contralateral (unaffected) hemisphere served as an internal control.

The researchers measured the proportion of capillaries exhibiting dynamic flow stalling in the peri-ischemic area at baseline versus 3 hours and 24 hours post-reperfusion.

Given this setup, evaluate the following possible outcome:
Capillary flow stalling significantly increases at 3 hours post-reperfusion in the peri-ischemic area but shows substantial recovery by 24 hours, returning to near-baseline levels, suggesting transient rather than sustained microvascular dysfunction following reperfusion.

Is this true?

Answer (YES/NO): NO